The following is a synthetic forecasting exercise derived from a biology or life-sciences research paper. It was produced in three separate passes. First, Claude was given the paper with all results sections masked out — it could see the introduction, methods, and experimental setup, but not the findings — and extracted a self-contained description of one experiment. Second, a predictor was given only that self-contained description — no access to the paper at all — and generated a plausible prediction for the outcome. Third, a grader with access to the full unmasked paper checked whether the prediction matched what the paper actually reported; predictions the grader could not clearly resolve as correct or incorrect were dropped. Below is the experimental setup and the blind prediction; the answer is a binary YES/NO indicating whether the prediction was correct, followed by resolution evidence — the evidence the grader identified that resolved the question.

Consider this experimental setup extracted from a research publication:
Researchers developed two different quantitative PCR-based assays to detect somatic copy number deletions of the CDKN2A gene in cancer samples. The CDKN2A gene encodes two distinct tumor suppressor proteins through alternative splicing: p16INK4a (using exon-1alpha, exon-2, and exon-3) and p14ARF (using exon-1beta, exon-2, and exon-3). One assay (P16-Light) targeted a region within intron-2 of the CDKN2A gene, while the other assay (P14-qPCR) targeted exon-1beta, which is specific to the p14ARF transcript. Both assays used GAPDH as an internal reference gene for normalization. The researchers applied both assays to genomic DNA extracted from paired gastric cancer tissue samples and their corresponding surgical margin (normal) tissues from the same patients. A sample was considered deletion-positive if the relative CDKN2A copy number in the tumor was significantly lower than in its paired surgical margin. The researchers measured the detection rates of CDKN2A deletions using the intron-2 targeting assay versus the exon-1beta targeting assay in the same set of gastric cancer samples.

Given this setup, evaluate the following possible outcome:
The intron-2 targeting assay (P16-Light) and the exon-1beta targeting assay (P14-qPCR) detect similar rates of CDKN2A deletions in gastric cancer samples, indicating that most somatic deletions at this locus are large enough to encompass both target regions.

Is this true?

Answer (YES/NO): NO